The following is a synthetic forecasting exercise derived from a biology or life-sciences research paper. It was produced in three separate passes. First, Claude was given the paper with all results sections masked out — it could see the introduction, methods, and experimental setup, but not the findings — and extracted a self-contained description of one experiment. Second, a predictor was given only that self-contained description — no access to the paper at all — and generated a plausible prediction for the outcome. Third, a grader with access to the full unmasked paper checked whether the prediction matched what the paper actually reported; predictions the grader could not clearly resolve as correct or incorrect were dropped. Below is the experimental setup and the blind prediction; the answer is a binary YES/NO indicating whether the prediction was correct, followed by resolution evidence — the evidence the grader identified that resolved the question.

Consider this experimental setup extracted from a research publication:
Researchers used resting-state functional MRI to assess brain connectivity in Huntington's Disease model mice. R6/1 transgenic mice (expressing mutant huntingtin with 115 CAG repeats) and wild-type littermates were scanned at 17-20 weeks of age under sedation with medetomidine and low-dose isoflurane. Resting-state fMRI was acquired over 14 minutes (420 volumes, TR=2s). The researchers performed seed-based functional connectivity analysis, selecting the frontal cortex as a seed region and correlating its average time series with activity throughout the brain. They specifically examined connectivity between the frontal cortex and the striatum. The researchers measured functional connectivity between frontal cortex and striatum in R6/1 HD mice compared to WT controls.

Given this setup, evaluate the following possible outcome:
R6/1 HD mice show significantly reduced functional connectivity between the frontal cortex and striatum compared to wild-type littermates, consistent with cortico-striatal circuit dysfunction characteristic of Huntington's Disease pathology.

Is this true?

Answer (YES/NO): YES